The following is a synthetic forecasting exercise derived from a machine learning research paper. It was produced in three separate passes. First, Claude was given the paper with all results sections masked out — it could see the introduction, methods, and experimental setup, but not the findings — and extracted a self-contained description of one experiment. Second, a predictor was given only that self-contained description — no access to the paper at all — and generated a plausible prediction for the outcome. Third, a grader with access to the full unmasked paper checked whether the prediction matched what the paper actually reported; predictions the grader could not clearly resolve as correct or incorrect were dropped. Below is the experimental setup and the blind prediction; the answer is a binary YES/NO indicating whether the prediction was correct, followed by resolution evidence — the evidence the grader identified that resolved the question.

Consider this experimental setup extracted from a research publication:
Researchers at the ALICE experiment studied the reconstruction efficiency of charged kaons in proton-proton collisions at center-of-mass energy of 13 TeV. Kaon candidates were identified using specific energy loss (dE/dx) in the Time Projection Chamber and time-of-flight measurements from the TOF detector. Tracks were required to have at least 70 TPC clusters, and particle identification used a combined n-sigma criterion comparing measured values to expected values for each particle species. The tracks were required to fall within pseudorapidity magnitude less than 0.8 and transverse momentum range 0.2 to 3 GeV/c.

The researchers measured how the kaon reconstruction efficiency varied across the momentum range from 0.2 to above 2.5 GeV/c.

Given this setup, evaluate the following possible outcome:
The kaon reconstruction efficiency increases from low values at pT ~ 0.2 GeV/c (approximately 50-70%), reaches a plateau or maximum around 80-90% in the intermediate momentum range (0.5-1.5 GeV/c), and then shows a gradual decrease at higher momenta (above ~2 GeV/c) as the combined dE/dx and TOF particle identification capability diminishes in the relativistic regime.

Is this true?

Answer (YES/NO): NO